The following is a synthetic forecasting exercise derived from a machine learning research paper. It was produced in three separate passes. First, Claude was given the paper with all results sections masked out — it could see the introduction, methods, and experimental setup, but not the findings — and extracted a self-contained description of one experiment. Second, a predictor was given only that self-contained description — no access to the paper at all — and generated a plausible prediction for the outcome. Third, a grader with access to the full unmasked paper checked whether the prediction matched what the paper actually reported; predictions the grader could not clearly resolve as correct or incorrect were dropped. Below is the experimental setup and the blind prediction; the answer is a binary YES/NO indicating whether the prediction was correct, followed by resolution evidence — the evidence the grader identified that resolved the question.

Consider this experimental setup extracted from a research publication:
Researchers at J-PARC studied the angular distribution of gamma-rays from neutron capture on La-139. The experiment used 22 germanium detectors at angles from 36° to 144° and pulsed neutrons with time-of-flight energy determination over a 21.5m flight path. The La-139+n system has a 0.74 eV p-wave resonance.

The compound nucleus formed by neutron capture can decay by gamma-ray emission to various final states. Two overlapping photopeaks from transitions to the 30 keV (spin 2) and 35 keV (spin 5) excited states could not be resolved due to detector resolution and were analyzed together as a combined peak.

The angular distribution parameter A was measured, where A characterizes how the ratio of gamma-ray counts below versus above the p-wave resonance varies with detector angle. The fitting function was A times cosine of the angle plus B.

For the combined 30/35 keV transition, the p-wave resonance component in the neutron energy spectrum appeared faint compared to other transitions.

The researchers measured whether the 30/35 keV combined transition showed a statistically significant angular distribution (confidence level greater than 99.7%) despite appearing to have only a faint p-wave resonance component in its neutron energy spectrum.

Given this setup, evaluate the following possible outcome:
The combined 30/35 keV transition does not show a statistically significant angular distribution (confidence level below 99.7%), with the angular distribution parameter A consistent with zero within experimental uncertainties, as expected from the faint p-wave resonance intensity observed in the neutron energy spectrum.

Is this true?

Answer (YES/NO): NO